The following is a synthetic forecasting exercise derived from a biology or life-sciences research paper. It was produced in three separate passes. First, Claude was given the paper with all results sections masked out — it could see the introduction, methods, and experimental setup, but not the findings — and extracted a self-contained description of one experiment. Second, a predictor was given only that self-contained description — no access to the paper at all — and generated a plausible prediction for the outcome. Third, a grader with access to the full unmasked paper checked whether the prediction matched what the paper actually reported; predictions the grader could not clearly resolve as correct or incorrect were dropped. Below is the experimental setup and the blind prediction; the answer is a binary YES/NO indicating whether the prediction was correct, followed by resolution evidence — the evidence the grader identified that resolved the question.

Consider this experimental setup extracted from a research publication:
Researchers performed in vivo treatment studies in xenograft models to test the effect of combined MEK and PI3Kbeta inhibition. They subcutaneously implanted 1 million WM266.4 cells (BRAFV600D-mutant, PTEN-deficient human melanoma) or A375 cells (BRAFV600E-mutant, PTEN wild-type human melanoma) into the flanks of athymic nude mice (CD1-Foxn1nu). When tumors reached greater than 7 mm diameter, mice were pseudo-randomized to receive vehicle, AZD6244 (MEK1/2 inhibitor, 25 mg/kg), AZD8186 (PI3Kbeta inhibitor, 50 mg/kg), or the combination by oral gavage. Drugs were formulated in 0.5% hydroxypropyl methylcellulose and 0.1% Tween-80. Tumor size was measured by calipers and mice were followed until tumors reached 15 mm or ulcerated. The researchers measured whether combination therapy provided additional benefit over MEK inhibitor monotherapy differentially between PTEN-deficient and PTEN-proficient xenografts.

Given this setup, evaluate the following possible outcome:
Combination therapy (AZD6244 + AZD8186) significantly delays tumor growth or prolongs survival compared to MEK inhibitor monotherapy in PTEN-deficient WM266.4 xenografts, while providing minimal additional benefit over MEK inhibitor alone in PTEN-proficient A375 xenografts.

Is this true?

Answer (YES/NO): YES